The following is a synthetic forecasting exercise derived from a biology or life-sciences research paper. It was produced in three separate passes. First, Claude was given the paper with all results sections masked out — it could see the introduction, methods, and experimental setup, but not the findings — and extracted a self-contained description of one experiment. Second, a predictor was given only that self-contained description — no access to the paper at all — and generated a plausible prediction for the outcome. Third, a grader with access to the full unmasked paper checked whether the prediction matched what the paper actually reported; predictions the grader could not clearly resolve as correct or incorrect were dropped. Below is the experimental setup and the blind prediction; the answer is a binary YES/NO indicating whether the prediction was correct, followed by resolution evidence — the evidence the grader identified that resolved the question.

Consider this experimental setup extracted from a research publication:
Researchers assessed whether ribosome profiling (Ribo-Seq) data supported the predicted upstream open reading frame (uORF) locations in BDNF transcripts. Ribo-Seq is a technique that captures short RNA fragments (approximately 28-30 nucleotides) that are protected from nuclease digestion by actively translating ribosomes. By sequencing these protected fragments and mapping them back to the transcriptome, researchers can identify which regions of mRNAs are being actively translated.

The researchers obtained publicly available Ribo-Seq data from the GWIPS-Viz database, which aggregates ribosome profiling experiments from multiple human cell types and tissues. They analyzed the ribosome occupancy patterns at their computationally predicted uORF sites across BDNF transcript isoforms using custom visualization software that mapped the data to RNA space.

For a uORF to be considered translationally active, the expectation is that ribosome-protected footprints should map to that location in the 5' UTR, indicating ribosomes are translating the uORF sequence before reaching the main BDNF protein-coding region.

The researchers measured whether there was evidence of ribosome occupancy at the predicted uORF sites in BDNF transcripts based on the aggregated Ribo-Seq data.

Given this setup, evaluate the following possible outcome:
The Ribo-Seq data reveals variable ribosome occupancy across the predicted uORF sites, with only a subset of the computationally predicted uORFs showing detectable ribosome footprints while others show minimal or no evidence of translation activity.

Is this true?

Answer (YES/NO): YES